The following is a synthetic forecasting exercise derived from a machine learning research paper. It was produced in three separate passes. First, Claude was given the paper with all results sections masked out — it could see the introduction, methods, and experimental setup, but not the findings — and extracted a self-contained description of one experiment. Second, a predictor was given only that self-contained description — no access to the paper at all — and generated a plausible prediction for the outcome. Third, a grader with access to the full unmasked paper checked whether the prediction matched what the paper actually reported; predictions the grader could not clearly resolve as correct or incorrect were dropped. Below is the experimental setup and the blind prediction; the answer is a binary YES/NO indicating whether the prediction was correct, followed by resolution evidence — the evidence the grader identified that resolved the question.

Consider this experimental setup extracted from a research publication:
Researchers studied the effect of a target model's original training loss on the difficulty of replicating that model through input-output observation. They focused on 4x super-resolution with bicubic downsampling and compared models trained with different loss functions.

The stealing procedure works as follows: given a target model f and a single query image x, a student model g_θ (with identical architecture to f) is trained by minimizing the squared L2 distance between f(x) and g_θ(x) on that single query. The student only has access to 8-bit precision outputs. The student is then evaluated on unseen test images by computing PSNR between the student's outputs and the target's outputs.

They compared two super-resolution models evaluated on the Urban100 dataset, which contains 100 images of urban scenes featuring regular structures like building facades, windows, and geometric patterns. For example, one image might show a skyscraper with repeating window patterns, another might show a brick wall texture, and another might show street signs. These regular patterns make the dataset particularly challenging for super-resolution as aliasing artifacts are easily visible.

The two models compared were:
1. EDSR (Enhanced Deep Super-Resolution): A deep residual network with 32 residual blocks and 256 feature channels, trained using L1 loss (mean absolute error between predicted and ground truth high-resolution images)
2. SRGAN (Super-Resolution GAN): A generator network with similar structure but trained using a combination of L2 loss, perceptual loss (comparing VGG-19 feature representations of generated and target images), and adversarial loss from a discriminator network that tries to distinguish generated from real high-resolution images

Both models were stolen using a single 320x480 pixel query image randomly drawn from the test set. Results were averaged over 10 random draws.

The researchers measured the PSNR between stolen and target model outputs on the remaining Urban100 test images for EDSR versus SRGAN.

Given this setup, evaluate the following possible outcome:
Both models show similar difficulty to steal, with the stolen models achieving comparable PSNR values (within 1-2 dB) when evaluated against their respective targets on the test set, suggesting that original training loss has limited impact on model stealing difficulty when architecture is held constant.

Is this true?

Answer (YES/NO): NO